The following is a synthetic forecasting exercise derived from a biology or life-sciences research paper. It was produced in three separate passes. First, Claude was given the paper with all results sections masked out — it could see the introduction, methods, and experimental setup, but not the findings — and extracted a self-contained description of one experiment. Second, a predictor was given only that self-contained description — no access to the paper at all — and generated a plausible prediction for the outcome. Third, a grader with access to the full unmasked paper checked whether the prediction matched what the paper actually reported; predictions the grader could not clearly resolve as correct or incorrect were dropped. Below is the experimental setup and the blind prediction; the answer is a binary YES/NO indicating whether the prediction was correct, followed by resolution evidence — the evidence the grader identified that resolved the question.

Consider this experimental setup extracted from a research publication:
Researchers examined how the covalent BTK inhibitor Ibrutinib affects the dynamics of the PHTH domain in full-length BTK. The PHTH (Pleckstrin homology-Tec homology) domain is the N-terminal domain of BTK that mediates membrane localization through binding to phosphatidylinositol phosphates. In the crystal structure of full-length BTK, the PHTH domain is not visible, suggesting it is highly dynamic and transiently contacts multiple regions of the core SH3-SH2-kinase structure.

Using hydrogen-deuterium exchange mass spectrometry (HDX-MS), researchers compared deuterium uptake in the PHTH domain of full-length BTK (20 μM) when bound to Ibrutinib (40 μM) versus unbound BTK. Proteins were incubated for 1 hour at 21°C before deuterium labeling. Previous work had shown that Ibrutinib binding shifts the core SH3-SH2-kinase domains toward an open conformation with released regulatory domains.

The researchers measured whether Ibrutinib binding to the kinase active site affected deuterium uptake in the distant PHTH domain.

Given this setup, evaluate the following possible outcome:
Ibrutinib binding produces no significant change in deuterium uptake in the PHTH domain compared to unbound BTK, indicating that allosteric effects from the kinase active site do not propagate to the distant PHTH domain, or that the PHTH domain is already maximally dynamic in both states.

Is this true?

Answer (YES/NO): YES